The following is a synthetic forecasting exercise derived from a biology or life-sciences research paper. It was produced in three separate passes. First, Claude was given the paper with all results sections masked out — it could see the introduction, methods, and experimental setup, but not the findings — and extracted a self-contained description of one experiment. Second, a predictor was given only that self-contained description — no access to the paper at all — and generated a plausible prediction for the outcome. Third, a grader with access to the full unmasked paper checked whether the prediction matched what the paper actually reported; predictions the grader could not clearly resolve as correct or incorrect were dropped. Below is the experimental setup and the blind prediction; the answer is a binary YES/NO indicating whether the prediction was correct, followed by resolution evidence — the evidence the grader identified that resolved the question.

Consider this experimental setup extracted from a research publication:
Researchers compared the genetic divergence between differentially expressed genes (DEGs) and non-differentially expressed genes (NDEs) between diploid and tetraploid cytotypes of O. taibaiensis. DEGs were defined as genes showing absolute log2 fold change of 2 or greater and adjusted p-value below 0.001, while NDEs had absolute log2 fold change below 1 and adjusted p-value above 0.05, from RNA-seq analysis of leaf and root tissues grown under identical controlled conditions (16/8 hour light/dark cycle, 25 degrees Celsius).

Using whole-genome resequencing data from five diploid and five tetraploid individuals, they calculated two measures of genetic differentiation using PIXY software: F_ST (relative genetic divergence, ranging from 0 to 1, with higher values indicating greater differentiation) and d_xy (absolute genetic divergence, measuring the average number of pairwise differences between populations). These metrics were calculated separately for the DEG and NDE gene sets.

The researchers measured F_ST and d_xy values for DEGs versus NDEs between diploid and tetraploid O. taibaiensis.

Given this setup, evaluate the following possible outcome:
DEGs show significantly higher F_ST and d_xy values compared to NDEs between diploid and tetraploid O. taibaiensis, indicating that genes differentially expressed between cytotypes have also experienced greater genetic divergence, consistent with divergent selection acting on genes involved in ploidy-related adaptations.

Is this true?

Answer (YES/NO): NO